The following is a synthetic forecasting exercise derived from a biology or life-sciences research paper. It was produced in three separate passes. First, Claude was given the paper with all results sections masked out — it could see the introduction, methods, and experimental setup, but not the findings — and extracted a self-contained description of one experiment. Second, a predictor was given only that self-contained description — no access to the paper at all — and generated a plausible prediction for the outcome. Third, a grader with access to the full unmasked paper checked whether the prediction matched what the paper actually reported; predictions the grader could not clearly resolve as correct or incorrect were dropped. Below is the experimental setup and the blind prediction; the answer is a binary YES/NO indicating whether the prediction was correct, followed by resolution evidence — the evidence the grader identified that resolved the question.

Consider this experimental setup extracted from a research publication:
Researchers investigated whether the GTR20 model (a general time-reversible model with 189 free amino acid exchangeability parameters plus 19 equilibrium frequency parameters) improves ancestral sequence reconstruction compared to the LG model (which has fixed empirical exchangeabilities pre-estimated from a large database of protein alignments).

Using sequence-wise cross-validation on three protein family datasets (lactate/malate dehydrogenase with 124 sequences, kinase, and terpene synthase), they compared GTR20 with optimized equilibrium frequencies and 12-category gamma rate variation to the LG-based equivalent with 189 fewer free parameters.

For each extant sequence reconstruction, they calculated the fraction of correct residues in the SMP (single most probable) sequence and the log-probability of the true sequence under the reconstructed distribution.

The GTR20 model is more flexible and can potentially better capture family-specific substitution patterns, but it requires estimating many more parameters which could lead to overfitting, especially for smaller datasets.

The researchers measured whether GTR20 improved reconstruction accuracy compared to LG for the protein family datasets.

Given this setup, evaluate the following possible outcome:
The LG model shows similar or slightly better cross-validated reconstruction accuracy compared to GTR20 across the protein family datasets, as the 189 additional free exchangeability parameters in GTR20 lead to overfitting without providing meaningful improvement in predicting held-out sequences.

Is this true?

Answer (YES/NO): YES